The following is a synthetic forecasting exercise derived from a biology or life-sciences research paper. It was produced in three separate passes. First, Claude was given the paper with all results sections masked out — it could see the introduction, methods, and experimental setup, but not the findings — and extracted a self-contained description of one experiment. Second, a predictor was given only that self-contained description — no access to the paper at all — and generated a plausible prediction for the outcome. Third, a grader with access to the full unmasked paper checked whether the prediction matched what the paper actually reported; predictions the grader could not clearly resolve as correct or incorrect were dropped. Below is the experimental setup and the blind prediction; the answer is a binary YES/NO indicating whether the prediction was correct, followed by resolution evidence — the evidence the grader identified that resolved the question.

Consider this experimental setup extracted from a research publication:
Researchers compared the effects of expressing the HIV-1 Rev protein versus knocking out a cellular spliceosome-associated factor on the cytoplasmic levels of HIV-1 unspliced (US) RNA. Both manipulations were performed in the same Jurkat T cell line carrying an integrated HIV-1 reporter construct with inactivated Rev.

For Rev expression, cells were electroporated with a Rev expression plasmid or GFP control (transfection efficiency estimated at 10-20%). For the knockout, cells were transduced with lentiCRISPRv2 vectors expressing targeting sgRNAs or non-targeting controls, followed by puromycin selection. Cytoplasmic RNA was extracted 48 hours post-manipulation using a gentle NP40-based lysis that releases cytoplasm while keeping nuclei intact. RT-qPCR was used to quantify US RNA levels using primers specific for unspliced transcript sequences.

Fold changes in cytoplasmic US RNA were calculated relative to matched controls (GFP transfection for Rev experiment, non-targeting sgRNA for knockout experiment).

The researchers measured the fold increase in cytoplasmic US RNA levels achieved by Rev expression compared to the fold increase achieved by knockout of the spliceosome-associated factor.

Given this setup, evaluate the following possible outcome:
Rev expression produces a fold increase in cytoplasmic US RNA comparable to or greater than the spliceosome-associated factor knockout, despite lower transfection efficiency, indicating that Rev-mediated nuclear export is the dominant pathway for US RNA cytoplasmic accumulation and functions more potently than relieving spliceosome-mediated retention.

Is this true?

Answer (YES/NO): NO